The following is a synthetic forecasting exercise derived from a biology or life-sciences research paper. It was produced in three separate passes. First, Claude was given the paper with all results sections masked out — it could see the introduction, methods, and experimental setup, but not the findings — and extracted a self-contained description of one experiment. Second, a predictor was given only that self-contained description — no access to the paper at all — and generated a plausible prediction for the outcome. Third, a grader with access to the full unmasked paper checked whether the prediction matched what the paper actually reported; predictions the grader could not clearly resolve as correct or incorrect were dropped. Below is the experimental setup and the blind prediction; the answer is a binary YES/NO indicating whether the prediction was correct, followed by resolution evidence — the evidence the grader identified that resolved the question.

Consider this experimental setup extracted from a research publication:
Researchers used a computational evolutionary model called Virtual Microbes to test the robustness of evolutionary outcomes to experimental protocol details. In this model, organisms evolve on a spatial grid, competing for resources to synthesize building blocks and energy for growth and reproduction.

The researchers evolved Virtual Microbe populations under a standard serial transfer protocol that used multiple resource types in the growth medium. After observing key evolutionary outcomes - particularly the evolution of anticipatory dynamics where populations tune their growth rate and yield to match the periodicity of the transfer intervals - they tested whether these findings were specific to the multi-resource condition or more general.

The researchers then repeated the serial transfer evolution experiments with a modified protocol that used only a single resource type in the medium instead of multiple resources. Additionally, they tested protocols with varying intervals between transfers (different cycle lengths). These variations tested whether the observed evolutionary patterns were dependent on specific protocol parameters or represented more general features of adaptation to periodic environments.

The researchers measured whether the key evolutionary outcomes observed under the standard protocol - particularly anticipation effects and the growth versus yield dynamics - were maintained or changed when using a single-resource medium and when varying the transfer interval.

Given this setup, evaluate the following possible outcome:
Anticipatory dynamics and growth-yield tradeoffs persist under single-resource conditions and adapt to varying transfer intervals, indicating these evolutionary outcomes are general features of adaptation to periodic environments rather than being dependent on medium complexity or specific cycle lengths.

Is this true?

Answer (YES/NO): YES